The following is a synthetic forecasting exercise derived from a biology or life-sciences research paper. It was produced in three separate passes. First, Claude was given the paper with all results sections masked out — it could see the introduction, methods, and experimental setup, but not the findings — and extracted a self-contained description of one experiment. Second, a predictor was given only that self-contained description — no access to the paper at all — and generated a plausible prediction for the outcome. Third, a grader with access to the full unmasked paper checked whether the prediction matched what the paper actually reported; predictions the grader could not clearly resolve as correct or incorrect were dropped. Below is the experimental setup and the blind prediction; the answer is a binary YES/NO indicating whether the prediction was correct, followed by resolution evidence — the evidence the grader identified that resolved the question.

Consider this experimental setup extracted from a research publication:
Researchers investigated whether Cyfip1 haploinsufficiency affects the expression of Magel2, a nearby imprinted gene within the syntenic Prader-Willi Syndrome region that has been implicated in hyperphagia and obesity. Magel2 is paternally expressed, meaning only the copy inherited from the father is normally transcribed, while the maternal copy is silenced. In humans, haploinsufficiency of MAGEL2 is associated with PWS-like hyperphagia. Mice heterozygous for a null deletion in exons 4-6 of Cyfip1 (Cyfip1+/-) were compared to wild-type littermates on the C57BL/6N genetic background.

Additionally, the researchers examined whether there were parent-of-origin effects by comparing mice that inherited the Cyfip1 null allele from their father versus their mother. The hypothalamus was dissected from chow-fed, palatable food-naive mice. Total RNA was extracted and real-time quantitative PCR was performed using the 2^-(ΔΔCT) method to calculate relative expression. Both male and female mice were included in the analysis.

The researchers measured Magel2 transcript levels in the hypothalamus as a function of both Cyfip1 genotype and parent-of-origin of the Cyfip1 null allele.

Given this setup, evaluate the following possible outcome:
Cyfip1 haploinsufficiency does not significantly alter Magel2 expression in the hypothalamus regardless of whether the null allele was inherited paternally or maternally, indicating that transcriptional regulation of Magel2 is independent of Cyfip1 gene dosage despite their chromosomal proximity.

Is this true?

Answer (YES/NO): YES